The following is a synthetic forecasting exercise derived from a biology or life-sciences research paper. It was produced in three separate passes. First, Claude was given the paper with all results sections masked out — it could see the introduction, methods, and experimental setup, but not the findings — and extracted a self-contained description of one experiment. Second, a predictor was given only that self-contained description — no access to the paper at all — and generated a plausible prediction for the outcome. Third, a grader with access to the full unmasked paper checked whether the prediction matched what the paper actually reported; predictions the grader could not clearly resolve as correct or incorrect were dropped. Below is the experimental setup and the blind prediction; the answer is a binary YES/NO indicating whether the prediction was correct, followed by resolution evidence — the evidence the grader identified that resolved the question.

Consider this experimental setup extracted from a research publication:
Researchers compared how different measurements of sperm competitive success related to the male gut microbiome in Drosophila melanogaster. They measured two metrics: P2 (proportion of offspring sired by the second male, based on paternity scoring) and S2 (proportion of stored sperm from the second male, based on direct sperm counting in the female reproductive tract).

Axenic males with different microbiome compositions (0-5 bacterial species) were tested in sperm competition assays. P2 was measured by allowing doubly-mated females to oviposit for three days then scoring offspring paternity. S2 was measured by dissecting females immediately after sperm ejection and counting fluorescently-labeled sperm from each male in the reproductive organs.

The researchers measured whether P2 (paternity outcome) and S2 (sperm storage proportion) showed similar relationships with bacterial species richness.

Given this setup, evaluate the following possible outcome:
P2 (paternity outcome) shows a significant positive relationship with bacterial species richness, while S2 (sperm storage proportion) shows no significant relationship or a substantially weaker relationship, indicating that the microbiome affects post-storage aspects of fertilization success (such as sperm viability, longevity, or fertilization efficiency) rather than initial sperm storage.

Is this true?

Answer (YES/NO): NO